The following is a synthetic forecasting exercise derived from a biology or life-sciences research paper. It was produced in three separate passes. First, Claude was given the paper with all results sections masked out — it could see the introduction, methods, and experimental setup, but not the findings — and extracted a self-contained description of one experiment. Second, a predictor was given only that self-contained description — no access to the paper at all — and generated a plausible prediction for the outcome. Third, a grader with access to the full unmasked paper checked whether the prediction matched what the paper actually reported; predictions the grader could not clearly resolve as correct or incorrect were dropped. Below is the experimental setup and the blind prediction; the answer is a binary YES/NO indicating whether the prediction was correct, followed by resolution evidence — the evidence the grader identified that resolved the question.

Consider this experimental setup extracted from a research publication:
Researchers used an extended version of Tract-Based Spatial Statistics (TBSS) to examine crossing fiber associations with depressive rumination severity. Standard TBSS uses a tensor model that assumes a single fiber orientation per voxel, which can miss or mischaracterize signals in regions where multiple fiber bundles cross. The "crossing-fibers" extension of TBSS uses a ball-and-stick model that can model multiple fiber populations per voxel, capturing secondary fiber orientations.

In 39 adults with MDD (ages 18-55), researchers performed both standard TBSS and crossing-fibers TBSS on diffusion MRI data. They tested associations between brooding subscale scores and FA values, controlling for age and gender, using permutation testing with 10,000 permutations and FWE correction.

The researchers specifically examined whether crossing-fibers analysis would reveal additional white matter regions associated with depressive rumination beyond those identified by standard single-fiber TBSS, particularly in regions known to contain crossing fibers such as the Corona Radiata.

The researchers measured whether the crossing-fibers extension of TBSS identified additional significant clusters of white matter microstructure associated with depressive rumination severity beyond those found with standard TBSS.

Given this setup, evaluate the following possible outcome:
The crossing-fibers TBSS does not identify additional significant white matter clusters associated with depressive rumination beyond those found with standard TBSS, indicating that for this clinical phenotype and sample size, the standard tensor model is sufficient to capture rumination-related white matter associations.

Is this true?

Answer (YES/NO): NO